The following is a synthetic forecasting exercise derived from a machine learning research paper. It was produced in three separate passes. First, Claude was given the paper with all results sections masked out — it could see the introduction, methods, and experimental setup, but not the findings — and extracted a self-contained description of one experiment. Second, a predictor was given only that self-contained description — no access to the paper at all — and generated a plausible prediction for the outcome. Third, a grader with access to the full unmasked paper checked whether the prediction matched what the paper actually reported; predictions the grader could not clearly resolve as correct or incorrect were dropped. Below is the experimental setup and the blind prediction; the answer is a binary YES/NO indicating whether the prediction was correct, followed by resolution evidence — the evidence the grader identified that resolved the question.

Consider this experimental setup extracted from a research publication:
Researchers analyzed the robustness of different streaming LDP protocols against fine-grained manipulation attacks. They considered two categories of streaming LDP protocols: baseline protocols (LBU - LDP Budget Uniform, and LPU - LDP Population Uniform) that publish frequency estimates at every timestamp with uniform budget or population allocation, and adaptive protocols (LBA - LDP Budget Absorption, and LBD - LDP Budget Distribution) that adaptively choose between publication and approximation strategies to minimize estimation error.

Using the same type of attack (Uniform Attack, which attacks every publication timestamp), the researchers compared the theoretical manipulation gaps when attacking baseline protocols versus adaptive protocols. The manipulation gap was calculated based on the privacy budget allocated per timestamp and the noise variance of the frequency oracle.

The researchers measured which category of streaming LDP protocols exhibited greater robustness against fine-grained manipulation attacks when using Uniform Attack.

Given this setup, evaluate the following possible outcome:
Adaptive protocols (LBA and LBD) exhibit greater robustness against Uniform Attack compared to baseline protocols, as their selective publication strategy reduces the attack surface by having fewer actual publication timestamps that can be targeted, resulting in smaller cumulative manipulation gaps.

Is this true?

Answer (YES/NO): NO